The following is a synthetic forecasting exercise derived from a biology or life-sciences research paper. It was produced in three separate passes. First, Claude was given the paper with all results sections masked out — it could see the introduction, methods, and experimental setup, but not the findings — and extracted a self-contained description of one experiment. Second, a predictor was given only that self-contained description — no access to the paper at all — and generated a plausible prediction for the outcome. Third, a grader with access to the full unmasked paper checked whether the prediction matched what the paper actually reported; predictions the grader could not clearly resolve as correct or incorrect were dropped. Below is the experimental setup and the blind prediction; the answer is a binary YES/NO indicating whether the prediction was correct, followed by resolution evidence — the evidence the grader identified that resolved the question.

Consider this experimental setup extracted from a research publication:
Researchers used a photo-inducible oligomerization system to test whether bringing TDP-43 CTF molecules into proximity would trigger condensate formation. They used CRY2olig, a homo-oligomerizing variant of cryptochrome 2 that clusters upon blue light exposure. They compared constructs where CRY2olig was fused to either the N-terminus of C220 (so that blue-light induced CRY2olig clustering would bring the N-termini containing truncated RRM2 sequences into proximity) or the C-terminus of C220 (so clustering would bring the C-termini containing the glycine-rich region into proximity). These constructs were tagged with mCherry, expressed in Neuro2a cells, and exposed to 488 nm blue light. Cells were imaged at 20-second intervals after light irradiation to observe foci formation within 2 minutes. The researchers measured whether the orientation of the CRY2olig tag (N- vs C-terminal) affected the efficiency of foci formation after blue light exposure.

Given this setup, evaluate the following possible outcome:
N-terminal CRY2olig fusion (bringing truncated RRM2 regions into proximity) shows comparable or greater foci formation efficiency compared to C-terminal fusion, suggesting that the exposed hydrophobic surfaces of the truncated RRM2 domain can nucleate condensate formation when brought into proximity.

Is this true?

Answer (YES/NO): NO